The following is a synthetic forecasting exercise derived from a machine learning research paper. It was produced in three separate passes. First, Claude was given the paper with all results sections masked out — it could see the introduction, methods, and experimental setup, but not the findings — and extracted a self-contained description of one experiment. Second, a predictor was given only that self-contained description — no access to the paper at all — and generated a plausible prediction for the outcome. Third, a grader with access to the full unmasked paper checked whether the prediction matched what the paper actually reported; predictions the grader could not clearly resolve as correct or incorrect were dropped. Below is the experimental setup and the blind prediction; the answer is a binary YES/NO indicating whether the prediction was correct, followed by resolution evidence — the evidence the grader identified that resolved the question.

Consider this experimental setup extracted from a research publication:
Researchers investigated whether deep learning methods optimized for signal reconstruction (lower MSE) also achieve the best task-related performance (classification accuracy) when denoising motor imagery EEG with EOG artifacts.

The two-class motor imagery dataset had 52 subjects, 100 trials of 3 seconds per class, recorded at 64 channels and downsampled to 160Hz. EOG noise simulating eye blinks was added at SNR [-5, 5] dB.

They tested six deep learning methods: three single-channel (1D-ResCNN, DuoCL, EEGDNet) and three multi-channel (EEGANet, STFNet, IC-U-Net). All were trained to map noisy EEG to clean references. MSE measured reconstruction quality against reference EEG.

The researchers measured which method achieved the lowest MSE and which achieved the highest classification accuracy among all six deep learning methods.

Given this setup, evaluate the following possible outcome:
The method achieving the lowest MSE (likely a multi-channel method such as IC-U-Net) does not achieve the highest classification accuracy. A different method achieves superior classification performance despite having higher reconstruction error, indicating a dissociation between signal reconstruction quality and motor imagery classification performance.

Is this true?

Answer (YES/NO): YES